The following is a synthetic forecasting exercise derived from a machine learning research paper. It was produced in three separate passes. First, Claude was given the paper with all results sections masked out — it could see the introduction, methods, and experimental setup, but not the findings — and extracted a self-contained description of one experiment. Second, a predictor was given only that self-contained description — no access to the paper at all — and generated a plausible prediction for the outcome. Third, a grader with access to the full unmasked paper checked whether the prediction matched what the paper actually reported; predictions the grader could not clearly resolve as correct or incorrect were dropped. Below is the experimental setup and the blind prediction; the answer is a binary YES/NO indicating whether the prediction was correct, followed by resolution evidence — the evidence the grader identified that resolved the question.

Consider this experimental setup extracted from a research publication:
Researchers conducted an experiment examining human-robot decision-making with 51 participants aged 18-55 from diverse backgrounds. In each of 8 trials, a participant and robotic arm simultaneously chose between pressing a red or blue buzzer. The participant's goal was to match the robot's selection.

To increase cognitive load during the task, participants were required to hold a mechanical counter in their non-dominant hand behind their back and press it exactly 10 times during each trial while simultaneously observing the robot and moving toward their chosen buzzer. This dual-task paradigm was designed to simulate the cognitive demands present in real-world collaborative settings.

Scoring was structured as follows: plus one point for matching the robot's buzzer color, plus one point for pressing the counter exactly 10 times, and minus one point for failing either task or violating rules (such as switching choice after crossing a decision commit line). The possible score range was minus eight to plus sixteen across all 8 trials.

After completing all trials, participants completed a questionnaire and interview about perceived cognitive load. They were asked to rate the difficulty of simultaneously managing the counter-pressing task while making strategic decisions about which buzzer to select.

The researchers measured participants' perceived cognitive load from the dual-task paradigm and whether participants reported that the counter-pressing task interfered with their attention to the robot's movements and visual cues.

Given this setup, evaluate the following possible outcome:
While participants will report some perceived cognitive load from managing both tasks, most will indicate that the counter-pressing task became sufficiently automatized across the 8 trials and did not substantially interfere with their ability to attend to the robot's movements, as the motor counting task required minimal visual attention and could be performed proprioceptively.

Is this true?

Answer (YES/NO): NO